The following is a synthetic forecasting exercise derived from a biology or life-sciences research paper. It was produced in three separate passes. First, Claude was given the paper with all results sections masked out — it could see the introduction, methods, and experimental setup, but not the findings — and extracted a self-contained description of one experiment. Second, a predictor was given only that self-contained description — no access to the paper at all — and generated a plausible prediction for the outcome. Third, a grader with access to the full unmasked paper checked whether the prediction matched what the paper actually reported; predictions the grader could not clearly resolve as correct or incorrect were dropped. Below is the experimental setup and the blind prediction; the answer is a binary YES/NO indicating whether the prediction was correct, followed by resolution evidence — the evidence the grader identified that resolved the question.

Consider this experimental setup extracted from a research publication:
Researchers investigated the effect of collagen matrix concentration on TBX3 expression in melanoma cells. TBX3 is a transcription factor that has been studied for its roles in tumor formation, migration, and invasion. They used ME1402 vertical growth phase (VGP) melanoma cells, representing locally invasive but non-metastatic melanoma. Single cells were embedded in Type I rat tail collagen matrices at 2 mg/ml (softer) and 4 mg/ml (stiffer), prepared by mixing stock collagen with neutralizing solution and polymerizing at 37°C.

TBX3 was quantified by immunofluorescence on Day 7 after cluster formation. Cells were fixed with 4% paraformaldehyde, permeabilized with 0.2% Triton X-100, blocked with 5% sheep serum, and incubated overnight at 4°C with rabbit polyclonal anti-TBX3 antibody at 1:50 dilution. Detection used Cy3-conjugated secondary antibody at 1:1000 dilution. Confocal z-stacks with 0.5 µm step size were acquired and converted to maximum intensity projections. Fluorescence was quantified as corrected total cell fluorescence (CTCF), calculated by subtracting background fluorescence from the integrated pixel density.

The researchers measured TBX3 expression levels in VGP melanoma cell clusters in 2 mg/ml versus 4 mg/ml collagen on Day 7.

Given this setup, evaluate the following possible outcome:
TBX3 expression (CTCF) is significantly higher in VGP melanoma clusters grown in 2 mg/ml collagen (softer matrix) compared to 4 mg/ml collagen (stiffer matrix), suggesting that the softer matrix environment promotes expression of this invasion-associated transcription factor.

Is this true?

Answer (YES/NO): NO